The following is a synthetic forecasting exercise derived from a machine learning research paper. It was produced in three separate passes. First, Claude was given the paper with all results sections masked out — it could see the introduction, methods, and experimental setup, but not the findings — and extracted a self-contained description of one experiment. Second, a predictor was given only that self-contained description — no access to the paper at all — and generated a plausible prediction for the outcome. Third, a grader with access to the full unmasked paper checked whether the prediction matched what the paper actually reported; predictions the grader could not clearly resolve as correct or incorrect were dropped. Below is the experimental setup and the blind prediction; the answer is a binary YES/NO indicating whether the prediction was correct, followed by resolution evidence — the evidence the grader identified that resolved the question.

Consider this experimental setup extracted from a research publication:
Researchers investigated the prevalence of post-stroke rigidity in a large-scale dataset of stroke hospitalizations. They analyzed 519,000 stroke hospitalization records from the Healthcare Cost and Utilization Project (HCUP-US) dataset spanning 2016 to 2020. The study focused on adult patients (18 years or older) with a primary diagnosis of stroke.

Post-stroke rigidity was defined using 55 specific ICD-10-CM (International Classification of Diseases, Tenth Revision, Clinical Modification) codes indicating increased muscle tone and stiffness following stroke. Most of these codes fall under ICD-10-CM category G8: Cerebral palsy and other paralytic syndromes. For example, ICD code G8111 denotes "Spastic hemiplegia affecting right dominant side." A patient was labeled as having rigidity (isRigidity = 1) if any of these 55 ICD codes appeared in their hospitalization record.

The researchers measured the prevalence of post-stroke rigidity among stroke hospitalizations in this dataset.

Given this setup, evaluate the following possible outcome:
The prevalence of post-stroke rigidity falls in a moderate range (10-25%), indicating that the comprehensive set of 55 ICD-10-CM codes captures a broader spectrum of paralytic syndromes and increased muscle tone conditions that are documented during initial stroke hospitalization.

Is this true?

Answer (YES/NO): NO